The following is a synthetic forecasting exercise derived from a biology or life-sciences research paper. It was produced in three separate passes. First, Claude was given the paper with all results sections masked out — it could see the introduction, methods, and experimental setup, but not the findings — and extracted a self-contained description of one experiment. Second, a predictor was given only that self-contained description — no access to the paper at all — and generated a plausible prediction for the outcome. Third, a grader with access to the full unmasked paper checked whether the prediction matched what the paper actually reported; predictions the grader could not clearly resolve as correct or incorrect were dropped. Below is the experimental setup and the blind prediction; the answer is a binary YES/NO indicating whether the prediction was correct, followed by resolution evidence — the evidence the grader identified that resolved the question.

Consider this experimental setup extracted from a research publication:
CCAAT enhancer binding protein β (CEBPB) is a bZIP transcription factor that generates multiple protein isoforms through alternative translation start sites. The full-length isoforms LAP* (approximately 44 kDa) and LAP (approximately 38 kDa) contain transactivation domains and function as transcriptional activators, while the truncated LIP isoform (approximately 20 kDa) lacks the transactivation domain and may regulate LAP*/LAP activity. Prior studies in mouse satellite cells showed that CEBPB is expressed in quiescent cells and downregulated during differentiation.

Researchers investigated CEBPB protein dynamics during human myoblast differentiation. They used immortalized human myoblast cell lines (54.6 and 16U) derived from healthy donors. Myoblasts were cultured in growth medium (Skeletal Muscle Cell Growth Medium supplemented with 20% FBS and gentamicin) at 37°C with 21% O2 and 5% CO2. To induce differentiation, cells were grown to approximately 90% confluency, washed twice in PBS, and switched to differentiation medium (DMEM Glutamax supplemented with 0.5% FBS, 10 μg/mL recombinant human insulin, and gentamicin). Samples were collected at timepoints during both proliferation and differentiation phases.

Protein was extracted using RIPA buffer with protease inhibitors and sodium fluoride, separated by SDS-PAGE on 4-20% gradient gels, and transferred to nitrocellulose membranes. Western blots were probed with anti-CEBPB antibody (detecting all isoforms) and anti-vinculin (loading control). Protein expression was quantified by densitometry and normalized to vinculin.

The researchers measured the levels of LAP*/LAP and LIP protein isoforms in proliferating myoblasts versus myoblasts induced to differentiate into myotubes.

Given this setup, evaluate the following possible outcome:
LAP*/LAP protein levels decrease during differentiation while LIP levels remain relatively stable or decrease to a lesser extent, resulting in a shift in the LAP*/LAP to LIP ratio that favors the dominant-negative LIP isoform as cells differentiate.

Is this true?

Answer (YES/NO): NO